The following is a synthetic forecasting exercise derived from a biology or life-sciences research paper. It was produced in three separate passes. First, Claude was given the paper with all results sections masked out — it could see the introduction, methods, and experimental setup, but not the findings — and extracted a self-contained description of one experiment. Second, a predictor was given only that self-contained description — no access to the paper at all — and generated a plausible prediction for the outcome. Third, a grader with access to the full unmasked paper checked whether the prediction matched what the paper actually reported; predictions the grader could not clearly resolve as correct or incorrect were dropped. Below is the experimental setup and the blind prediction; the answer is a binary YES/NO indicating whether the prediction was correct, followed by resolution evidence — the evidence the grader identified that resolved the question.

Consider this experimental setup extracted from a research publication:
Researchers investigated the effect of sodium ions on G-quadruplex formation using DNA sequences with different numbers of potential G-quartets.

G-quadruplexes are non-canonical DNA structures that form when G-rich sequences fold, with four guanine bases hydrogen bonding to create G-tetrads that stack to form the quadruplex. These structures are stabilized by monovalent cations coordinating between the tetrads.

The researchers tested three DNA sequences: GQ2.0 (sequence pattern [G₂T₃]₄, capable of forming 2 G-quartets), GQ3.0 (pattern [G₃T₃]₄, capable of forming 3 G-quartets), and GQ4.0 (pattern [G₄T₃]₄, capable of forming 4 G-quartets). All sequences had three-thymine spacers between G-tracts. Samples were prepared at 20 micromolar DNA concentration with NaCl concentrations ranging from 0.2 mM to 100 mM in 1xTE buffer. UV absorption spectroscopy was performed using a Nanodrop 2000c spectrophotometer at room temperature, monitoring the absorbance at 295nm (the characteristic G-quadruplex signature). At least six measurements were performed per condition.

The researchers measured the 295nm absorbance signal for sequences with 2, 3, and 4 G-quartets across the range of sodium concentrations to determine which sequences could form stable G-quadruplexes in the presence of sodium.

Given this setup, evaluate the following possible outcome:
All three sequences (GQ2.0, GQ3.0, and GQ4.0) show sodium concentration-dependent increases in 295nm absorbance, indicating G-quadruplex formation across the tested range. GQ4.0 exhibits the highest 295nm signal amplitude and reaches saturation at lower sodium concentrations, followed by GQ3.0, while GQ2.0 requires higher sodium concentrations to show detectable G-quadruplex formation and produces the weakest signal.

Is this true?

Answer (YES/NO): NO